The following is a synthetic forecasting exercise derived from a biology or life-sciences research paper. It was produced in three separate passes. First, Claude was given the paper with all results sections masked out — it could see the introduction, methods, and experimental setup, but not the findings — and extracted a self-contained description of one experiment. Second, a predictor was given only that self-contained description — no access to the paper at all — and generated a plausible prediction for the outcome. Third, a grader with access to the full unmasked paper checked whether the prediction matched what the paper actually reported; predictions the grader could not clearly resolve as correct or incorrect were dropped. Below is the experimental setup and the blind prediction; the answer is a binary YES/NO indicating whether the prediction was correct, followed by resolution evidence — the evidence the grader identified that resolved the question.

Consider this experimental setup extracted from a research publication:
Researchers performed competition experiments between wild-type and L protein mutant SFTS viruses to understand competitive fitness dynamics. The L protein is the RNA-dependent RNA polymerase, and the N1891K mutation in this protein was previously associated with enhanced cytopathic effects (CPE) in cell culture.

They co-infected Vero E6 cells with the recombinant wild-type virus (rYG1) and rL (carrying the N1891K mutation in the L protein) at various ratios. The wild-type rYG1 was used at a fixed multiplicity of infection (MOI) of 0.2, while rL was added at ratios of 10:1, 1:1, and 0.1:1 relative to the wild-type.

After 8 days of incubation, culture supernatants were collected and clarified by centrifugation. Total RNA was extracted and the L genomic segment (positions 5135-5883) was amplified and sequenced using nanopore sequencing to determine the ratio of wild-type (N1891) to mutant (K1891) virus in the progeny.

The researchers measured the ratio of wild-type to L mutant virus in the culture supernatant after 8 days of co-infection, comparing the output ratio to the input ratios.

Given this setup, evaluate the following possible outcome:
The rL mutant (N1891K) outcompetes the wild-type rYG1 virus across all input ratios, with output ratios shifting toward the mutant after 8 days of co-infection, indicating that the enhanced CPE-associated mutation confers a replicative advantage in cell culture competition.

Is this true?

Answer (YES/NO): NO